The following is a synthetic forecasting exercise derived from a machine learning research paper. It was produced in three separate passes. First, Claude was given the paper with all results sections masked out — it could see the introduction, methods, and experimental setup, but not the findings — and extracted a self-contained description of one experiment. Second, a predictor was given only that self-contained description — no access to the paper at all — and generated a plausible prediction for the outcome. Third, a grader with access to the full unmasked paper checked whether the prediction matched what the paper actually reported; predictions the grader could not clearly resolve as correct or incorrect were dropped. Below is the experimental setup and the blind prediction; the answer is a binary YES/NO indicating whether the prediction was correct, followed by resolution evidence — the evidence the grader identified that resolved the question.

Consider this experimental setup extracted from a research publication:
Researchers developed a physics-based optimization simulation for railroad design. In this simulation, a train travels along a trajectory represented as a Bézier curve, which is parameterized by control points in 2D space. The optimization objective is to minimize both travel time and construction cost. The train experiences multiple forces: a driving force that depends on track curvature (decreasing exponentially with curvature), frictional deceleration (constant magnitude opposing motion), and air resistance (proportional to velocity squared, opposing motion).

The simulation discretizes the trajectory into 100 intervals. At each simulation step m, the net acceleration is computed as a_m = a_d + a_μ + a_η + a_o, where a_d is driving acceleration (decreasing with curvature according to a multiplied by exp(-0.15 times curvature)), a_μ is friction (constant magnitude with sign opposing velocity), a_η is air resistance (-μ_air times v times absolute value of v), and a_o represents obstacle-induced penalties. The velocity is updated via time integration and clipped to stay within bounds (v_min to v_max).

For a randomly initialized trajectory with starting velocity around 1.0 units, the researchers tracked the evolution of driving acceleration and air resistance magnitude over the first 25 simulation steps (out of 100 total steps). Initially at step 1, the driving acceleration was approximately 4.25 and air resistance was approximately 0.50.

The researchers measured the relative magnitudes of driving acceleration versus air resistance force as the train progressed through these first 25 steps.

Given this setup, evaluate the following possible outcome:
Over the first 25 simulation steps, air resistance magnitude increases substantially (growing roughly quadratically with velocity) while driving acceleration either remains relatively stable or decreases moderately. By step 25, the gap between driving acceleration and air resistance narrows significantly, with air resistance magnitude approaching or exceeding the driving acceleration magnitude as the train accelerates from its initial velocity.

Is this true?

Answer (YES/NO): YES